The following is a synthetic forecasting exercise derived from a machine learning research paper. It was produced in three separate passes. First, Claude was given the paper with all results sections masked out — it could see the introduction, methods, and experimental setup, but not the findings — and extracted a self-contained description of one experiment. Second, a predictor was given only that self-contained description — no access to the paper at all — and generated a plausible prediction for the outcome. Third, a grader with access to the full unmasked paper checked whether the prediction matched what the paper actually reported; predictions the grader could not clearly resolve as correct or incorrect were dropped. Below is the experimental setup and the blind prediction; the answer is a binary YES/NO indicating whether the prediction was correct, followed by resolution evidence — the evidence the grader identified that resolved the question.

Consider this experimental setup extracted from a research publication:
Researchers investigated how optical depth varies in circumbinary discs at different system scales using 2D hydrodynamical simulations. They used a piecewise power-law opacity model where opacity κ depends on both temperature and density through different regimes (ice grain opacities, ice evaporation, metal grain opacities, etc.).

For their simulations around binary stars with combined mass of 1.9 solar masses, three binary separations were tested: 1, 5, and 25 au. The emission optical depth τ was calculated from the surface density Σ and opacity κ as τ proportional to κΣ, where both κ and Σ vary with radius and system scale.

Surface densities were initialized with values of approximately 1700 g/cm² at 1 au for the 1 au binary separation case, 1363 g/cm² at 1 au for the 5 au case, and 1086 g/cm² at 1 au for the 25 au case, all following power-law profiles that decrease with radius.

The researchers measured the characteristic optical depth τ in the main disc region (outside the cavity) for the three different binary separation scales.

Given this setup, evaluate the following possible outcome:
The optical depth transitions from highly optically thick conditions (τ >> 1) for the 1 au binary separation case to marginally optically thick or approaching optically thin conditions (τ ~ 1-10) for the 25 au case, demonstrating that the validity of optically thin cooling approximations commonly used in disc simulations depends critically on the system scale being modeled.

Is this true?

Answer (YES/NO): NO